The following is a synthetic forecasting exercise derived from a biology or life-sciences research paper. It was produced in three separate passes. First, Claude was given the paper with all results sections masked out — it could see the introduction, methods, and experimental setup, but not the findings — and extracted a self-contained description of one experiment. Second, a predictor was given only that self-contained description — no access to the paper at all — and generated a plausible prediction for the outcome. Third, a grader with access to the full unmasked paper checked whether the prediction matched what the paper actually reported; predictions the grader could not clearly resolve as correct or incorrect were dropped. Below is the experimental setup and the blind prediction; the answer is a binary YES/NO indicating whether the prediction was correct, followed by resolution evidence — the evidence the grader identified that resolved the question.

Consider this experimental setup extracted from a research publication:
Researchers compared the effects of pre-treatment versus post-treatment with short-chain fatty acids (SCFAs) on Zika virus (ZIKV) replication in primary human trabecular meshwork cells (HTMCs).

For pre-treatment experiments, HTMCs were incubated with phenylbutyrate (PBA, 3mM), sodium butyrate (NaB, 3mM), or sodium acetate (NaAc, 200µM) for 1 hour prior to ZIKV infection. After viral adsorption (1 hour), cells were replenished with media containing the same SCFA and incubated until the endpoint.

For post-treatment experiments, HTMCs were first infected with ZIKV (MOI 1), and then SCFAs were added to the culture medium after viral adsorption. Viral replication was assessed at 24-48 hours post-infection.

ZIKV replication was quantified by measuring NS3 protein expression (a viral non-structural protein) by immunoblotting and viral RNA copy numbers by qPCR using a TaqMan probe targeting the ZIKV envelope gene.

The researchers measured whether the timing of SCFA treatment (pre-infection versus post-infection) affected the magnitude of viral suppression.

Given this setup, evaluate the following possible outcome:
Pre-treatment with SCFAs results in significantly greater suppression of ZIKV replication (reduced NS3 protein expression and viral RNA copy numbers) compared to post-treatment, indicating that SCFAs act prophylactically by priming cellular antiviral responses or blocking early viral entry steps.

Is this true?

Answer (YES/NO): NO